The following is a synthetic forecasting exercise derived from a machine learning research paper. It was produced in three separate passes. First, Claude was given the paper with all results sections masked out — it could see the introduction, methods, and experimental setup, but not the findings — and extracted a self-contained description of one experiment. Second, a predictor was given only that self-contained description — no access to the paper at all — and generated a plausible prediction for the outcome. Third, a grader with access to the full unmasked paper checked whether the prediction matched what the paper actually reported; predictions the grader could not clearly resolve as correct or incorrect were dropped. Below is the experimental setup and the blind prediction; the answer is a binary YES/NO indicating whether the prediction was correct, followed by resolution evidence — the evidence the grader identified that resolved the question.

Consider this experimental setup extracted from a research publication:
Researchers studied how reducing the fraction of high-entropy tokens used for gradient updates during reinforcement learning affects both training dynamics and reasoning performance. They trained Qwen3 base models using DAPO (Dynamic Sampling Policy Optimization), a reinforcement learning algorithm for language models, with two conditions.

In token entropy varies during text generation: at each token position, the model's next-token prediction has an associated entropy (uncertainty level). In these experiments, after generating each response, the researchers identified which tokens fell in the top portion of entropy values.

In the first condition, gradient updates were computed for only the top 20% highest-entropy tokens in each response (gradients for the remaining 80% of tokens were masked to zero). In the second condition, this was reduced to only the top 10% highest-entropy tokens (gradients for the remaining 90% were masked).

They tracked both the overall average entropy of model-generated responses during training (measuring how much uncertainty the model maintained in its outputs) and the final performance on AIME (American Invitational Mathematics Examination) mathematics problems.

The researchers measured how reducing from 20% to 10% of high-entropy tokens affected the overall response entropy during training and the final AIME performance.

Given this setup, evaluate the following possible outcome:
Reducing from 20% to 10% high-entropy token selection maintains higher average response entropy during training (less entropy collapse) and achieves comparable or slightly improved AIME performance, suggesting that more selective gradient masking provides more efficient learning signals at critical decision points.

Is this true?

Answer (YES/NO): NO